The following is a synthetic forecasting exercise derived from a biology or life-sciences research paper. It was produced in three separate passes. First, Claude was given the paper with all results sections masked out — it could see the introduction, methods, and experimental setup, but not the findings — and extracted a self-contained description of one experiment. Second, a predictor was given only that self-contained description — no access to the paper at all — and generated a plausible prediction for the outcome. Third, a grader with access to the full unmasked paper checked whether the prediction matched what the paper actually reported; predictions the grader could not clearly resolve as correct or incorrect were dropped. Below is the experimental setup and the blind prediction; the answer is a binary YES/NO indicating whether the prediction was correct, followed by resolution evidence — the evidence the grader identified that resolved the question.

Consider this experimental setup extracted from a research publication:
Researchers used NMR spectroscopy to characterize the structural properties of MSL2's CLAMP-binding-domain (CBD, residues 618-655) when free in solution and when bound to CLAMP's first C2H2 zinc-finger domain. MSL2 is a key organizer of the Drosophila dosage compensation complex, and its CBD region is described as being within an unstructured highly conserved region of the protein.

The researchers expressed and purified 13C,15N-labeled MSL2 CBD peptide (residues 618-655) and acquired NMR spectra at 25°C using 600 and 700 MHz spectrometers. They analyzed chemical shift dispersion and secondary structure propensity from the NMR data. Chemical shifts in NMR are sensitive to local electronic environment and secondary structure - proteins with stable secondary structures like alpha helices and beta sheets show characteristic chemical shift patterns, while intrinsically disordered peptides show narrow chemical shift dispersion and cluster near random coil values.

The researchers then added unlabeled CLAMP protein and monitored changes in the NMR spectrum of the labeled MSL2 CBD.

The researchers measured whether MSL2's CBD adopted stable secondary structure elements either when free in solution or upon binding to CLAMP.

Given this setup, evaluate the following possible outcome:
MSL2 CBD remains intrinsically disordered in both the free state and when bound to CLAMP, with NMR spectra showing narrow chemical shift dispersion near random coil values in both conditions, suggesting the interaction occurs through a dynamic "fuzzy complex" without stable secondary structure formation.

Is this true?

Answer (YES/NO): YES